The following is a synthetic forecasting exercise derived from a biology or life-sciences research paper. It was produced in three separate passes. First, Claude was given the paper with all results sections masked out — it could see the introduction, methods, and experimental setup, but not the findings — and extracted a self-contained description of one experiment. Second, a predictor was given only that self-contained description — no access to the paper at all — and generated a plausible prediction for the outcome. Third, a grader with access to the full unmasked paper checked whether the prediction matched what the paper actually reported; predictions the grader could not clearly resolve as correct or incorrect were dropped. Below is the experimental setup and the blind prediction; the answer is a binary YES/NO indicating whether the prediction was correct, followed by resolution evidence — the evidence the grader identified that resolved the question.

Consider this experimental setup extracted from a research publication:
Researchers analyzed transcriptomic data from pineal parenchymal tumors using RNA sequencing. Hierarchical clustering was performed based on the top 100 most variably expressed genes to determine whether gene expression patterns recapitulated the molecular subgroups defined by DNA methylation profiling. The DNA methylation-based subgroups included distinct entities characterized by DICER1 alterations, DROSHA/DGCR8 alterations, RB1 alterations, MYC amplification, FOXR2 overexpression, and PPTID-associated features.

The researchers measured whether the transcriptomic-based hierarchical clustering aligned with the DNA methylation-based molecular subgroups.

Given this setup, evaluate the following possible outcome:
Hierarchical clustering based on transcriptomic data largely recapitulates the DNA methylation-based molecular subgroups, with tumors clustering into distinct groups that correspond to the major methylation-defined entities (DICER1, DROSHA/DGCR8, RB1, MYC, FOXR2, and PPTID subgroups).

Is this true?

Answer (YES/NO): NO